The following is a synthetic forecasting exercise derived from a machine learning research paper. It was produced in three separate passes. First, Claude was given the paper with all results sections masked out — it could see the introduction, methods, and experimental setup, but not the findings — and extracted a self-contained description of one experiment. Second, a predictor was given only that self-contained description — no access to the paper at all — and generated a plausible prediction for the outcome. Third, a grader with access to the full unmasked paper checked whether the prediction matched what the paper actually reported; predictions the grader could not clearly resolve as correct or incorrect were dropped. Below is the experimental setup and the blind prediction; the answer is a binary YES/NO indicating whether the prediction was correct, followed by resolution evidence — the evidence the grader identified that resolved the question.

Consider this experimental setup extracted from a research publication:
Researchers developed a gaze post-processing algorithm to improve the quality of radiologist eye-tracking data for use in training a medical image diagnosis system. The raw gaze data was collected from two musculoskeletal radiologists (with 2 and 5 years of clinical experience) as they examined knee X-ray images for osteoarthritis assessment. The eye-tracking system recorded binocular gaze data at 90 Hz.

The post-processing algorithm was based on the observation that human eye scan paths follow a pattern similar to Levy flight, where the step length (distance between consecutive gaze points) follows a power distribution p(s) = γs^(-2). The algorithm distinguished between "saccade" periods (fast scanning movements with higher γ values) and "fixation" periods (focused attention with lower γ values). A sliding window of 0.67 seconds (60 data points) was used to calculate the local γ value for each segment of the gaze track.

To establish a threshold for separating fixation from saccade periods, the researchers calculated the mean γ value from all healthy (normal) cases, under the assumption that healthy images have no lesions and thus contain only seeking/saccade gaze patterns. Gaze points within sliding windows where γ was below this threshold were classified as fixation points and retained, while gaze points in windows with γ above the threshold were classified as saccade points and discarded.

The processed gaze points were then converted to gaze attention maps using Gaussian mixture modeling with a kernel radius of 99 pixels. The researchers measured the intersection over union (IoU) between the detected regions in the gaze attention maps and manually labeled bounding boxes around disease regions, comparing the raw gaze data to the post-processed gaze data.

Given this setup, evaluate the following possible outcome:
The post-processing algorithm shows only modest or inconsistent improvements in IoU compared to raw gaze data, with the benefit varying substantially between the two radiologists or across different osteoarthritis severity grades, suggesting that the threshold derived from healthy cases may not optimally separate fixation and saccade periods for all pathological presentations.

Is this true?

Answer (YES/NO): NO